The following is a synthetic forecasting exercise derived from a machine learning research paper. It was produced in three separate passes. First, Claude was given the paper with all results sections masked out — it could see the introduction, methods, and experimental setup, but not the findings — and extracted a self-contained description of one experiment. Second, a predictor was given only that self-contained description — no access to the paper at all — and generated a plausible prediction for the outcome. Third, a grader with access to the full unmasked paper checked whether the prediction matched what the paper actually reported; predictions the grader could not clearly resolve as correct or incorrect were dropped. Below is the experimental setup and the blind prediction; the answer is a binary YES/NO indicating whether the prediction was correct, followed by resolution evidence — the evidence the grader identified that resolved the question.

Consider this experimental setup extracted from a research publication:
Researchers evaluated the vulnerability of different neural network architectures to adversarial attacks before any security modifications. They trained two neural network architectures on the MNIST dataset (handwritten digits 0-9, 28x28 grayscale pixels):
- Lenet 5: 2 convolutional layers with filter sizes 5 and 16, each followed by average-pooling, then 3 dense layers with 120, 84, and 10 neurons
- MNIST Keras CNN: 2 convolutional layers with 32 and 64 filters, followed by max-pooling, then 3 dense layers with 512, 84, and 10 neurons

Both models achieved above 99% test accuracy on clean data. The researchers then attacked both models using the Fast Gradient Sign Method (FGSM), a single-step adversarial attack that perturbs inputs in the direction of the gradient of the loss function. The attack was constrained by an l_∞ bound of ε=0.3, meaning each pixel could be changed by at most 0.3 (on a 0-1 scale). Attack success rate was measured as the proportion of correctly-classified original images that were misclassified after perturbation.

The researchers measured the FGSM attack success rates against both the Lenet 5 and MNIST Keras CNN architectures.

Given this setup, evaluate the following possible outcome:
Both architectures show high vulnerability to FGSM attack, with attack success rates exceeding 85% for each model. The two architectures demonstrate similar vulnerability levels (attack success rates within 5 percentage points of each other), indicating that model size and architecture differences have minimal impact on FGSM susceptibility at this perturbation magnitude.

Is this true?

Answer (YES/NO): NO